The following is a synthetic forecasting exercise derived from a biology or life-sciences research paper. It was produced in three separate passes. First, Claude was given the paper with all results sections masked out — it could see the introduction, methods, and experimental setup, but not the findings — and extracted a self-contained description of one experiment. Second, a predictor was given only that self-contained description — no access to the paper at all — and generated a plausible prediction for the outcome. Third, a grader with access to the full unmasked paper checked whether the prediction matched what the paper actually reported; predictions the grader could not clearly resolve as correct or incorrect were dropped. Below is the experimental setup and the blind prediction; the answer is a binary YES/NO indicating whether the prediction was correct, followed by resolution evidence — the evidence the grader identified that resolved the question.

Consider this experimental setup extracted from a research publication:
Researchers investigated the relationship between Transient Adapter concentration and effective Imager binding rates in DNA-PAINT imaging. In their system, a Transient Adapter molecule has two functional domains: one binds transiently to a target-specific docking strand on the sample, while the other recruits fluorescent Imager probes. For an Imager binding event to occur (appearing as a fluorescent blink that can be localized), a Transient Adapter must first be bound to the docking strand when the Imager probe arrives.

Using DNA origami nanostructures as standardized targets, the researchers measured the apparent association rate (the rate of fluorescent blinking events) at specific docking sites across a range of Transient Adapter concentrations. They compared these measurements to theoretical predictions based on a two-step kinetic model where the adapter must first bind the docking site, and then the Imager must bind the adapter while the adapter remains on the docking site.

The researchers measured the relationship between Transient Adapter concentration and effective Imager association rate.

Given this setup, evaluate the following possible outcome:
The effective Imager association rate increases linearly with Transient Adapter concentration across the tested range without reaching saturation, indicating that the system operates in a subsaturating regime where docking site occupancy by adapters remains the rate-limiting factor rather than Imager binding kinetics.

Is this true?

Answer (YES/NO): NO